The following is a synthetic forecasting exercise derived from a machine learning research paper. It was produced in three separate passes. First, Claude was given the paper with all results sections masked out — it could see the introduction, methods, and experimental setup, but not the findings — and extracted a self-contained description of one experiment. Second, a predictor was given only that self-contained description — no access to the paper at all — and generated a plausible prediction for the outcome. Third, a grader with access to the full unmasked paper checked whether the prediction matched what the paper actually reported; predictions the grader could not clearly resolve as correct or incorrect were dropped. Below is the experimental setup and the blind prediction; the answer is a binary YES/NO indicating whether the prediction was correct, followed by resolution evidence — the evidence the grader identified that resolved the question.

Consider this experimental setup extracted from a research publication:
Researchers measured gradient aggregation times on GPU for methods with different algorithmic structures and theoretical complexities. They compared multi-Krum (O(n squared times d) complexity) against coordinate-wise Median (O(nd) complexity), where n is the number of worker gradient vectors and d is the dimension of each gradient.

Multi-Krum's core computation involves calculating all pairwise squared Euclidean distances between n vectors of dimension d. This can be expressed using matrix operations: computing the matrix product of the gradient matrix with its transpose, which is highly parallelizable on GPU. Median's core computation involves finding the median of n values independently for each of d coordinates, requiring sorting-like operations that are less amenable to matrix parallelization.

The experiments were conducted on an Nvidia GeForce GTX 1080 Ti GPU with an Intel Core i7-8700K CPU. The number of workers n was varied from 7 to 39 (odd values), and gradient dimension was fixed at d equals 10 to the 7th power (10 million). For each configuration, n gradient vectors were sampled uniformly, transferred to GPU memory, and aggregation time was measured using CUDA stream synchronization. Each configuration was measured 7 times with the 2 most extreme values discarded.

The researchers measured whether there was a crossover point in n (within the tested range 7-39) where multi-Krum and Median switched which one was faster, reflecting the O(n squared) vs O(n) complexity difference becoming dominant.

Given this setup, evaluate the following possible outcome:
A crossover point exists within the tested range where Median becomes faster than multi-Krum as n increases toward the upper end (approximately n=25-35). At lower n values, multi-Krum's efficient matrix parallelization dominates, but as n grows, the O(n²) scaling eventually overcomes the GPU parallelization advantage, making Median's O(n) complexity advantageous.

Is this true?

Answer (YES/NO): NO